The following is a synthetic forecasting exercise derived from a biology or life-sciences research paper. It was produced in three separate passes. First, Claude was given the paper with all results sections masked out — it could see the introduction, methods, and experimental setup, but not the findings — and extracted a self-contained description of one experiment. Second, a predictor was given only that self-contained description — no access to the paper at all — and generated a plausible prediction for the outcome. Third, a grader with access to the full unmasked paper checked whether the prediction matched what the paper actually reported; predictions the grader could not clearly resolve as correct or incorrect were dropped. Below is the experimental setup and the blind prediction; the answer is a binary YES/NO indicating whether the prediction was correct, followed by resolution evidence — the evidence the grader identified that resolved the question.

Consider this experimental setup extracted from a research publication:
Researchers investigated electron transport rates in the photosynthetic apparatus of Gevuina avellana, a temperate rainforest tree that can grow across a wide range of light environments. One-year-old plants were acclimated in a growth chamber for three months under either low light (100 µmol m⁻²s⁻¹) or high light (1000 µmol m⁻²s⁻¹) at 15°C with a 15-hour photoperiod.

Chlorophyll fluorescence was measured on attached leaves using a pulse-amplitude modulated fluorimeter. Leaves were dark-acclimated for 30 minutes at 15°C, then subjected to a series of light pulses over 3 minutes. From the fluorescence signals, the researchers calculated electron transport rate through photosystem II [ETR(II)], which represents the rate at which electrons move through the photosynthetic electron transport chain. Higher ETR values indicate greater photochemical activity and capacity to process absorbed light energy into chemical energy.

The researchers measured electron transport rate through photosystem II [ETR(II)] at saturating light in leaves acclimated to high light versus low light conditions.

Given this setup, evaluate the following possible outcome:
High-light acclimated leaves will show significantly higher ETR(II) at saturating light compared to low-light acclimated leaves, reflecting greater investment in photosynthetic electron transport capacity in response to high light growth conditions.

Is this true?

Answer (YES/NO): YES